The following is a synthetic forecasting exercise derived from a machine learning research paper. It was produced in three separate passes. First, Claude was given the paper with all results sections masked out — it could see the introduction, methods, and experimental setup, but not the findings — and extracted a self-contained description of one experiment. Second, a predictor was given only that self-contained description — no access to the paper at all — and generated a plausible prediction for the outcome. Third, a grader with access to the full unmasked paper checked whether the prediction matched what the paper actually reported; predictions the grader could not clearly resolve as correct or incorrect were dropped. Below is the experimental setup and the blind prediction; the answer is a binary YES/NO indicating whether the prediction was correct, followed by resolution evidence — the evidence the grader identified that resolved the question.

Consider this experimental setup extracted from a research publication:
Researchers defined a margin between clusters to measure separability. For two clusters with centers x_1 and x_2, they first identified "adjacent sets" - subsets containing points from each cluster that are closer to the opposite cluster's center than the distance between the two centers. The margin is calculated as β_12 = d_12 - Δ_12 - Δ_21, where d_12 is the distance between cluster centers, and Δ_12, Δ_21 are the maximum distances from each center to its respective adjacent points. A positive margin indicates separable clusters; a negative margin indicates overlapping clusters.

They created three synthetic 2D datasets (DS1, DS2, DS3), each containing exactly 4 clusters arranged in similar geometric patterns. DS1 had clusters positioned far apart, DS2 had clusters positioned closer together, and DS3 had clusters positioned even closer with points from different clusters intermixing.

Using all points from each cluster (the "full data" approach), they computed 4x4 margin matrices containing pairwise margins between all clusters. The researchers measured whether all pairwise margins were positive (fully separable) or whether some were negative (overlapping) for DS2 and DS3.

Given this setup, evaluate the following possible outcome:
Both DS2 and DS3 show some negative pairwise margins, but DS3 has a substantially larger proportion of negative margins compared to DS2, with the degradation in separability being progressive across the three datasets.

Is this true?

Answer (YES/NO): YES